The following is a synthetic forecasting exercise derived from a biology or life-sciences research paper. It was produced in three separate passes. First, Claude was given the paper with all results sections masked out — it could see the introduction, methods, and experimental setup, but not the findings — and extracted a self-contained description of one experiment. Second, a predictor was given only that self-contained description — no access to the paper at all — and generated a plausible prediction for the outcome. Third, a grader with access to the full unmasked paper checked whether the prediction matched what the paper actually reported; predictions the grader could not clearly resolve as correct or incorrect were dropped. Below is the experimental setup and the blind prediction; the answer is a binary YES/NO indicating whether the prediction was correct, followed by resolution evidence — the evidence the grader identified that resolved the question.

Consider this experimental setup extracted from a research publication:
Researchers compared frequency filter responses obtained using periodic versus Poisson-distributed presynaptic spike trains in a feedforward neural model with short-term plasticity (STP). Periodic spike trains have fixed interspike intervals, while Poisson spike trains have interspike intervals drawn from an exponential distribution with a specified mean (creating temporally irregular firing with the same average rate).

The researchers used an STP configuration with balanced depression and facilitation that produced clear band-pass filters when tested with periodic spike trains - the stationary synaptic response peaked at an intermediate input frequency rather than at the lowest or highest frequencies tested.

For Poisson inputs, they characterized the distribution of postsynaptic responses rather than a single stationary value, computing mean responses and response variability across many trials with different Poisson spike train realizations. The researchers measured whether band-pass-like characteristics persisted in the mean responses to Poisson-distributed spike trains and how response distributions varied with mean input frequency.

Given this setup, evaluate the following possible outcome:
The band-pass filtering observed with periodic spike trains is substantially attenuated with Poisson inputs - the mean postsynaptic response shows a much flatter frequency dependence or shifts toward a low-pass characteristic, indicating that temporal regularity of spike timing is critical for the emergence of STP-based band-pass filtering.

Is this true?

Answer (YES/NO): NO